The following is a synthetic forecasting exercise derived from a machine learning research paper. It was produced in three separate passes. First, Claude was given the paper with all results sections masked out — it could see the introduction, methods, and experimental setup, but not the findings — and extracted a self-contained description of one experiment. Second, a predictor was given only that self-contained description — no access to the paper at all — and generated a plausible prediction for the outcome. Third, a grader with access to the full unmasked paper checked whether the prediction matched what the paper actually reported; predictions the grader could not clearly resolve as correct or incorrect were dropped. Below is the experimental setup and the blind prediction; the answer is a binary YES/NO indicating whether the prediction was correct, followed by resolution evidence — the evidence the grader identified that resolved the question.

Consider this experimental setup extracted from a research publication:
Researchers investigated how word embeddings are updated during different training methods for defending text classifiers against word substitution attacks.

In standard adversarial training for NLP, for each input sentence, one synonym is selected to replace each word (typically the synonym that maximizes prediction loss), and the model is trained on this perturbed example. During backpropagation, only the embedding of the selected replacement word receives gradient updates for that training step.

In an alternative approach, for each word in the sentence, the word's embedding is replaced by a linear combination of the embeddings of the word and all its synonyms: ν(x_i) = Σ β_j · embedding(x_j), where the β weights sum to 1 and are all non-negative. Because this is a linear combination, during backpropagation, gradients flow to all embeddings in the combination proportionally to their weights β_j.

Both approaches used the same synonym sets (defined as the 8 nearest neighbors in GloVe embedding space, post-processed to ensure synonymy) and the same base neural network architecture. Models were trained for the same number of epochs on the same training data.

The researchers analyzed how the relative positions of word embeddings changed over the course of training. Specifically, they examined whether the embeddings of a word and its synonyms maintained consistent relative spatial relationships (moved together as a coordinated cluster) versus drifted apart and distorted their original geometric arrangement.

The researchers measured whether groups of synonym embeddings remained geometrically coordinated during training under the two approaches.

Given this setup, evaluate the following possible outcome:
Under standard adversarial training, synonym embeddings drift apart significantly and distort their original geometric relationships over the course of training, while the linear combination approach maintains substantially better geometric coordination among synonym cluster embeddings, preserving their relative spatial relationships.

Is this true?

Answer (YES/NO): YES